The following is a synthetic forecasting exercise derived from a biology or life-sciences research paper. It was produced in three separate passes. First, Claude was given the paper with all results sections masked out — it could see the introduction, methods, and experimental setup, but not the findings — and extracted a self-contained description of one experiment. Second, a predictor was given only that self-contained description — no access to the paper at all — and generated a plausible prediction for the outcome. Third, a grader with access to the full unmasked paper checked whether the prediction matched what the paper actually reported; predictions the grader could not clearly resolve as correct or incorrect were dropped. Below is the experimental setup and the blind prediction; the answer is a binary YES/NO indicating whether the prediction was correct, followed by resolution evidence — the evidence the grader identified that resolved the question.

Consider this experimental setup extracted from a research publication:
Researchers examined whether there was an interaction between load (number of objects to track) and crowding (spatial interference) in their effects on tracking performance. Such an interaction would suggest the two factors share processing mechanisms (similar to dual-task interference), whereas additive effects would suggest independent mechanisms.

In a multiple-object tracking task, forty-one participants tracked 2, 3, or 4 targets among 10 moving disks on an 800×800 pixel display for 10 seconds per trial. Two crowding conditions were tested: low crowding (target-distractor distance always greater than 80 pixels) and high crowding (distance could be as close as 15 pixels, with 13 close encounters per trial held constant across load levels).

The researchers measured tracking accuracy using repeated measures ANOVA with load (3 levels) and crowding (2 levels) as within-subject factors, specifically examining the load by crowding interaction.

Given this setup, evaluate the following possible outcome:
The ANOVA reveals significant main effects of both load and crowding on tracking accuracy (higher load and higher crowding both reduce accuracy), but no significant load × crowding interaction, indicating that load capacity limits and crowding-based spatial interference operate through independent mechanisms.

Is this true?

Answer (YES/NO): NO